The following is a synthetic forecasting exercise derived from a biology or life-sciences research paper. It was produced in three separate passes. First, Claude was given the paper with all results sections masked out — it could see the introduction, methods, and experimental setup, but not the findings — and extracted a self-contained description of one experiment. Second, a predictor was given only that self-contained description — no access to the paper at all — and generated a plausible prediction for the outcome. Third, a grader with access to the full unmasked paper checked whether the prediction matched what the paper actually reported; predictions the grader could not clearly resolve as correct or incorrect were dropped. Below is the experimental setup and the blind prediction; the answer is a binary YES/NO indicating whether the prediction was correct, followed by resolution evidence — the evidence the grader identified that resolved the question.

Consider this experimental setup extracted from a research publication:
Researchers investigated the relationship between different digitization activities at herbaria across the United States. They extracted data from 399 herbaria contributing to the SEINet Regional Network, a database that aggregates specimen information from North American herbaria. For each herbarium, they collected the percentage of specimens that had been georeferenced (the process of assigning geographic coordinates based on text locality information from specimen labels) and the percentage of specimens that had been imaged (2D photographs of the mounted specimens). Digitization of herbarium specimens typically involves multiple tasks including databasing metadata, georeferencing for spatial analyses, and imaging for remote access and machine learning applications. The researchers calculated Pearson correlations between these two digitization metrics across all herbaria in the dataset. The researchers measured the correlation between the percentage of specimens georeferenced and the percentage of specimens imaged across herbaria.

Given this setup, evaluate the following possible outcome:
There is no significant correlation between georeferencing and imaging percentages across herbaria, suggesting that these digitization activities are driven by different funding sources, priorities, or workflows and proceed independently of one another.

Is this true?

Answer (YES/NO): NO